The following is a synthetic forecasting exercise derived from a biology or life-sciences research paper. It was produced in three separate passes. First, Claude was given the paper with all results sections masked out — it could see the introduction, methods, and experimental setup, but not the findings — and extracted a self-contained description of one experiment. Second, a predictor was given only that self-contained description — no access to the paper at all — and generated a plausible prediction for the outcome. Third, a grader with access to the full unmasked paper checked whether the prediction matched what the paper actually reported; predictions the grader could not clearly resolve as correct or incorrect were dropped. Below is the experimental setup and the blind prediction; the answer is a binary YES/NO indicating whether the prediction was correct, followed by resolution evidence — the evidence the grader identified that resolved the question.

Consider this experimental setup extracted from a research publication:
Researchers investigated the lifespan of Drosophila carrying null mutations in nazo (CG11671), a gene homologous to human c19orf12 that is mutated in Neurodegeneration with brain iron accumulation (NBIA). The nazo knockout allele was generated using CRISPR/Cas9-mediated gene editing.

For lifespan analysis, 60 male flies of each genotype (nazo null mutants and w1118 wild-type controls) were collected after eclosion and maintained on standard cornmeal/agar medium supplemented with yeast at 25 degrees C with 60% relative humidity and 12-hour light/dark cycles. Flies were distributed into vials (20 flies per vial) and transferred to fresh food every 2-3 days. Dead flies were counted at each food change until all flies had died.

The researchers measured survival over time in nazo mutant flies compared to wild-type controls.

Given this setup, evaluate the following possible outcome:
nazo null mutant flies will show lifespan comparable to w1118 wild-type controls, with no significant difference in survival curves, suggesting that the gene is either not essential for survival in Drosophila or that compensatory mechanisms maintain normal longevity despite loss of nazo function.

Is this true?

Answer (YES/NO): NO